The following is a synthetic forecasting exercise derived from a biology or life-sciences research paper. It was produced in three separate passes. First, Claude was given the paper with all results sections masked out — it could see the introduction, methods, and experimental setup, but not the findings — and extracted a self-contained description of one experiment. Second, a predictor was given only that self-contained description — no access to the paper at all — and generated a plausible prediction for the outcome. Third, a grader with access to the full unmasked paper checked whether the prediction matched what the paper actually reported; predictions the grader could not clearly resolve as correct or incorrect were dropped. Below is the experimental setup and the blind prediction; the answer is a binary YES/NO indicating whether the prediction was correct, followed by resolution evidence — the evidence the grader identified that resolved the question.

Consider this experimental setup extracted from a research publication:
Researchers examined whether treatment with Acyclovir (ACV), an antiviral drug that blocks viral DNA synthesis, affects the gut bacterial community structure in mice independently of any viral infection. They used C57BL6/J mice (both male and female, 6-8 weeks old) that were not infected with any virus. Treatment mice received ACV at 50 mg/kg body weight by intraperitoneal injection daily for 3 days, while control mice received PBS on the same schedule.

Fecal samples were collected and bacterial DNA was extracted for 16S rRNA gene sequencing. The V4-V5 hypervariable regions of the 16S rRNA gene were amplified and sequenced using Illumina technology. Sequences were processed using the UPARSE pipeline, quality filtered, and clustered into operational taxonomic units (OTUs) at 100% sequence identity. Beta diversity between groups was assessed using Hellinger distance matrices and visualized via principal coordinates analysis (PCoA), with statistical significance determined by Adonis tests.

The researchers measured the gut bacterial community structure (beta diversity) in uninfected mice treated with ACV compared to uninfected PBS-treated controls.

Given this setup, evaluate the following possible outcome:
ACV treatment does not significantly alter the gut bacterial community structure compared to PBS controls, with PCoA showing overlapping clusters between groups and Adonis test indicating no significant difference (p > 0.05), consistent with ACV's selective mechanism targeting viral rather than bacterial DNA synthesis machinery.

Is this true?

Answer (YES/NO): NO